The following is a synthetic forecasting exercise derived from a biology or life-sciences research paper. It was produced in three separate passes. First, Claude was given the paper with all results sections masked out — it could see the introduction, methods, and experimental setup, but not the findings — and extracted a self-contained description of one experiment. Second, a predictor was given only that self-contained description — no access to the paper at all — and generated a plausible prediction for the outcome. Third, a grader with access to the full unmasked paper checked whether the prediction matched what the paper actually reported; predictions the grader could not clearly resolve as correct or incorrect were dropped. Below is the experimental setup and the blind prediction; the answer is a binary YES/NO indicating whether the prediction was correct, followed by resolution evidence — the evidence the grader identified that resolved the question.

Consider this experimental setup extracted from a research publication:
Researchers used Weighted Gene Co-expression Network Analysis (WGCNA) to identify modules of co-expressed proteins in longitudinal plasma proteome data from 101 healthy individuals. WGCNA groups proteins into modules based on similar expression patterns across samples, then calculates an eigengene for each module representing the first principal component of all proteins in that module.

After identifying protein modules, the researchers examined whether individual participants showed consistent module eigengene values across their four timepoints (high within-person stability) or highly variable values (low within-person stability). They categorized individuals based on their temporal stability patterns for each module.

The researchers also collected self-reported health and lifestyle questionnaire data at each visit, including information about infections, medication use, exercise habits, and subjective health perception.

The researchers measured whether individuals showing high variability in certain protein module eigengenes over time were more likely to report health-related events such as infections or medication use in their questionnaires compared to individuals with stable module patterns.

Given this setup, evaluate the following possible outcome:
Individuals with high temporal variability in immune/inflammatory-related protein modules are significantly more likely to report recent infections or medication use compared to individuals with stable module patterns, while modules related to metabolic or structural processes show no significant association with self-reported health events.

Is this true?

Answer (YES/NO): NO